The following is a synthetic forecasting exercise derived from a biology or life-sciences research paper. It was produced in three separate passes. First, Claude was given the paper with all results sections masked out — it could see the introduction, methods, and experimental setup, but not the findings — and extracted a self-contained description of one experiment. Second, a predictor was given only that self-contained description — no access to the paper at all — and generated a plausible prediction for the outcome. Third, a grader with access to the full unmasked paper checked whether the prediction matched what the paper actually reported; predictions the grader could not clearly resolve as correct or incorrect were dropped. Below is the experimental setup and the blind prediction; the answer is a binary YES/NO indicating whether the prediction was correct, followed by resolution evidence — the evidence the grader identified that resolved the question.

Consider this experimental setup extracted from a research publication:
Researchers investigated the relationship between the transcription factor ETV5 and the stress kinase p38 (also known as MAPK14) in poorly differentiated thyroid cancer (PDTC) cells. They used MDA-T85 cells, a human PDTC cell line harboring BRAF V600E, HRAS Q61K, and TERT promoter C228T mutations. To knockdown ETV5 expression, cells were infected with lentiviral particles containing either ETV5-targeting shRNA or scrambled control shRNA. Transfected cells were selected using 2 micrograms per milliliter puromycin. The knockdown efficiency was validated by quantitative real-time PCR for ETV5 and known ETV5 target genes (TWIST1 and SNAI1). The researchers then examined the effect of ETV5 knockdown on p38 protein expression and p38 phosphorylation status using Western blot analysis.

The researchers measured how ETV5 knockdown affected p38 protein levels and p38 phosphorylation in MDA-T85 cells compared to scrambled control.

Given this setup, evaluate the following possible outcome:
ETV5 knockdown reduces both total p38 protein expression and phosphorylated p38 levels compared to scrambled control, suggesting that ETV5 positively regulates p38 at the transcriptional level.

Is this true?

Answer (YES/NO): YES